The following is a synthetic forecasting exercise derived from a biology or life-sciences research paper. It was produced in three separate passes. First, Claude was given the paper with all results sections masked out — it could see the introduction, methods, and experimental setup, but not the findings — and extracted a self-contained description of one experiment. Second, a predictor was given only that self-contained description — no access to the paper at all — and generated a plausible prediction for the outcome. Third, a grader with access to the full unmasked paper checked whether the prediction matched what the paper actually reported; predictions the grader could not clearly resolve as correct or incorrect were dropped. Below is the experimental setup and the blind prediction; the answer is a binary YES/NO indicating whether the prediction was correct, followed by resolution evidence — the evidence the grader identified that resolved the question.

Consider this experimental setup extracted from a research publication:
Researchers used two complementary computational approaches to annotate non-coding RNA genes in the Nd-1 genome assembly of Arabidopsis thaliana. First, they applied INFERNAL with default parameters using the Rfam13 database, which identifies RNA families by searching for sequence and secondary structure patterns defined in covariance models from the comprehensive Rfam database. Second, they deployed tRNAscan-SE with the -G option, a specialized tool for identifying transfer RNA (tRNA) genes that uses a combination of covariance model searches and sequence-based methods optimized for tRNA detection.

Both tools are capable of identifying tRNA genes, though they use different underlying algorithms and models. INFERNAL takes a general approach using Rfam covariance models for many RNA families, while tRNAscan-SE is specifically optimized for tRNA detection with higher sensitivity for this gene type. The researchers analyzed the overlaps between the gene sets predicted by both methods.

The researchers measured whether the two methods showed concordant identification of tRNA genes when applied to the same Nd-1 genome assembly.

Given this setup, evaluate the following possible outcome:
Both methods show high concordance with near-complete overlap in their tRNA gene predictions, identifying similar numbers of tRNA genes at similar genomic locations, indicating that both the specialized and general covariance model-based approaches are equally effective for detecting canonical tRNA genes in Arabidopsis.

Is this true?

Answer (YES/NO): YES